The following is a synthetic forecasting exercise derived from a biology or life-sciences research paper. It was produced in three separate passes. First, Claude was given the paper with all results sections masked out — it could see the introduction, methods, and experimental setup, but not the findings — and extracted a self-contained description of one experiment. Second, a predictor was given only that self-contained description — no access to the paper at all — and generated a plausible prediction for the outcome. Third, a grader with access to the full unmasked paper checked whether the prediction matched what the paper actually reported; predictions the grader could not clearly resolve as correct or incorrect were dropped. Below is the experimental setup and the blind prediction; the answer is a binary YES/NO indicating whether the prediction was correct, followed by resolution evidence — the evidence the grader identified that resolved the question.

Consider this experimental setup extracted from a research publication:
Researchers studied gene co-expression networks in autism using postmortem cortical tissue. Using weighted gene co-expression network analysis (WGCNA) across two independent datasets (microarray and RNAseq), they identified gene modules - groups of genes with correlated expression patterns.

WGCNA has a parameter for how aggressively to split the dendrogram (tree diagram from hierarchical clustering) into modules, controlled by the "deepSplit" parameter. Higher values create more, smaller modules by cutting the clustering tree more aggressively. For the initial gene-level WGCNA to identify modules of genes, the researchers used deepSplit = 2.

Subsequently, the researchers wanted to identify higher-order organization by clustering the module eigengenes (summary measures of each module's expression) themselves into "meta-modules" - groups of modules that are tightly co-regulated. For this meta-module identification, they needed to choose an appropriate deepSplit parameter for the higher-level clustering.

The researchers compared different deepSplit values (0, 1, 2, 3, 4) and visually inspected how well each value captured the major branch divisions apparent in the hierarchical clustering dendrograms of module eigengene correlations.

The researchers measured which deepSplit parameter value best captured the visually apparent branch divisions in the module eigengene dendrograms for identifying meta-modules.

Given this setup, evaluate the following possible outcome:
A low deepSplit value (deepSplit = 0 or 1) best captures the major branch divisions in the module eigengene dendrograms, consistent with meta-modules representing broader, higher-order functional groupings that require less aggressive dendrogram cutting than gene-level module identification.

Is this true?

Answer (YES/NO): NO